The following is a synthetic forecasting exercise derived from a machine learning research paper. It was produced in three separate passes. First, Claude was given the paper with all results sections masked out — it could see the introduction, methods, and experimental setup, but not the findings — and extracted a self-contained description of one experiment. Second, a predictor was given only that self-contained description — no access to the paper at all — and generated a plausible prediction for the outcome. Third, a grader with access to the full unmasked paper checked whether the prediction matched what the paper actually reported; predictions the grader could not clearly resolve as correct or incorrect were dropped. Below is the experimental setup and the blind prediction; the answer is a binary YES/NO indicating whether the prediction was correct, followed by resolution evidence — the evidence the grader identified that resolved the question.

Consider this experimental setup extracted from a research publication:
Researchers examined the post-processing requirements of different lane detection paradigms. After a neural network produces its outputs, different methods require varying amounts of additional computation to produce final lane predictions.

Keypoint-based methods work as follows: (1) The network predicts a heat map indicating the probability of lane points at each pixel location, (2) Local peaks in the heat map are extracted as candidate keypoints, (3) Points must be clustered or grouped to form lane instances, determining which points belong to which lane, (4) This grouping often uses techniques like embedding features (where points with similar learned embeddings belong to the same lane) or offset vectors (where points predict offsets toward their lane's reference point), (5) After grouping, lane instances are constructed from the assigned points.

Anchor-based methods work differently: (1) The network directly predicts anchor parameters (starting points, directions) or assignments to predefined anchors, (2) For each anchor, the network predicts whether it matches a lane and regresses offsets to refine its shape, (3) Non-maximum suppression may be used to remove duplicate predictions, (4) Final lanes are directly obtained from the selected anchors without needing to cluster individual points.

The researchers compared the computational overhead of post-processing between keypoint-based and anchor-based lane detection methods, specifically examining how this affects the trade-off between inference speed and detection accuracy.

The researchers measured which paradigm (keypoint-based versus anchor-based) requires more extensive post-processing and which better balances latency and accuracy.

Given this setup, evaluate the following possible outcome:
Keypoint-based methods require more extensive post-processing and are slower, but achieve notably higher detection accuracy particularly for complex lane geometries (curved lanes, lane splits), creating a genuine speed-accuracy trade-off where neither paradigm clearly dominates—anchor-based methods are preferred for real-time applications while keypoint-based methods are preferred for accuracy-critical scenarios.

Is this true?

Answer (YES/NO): NO